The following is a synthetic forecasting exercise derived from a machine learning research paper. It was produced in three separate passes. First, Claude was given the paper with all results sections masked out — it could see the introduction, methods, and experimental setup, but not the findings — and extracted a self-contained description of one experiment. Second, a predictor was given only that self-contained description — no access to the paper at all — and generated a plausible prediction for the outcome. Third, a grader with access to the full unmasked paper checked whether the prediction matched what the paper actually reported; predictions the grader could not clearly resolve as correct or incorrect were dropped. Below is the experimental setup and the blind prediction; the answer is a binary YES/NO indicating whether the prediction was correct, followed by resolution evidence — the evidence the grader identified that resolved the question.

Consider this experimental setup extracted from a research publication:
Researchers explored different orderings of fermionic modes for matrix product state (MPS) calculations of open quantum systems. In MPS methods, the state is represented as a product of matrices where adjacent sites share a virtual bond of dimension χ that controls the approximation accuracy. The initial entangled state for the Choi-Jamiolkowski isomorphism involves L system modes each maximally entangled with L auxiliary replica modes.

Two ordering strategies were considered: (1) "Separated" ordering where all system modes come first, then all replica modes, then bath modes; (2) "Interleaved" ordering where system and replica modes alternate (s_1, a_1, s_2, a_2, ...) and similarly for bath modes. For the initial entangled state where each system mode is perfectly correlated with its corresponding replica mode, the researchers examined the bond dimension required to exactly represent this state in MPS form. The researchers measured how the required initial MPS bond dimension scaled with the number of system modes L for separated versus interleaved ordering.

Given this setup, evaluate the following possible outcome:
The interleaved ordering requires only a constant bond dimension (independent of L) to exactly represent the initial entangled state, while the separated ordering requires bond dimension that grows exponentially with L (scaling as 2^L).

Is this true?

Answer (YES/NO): YES